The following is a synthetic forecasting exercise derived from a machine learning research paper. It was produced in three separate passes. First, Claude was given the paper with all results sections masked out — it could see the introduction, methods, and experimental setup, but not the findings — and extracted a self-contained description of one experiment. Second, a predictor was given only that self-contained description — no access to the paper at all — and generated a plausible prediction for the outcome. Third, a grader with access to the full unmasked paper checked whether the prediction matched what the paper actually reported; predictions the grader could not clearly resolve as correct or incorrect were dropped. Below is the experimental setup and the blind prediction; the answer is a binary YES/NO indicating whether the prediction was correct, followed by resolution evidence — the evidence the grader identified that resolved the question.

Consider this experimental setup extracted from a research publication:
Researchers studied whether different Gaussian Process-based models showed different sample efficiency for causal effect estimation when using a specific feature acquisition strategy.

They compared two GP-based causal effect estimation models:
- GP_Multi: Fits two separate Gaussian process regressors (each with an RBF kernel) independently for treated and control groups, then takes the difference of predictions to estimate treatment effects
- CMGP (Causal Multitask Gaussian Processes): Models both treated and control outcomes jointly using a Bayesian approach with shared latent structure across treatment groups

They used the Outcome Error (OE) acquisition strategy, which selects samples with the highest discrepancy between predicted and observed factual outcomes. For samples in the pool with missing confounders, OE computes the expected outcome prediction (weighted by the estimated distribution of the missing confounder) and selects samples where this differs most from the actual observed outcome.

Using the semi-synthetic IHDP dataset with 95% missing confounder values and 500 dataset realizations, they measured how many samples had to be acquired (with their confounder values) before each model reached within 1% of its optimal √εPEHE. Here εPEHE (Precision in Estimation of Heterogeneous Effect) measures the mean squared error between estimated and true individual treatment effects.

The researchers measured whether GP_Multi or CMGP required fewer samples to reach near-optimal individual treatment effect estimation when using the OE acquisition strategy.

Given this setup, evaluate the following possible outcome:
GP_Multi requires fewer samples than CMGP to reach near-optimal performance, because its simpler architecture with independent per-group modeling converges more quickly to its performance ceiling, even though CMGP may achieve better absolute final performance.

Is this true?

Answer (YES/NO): NO